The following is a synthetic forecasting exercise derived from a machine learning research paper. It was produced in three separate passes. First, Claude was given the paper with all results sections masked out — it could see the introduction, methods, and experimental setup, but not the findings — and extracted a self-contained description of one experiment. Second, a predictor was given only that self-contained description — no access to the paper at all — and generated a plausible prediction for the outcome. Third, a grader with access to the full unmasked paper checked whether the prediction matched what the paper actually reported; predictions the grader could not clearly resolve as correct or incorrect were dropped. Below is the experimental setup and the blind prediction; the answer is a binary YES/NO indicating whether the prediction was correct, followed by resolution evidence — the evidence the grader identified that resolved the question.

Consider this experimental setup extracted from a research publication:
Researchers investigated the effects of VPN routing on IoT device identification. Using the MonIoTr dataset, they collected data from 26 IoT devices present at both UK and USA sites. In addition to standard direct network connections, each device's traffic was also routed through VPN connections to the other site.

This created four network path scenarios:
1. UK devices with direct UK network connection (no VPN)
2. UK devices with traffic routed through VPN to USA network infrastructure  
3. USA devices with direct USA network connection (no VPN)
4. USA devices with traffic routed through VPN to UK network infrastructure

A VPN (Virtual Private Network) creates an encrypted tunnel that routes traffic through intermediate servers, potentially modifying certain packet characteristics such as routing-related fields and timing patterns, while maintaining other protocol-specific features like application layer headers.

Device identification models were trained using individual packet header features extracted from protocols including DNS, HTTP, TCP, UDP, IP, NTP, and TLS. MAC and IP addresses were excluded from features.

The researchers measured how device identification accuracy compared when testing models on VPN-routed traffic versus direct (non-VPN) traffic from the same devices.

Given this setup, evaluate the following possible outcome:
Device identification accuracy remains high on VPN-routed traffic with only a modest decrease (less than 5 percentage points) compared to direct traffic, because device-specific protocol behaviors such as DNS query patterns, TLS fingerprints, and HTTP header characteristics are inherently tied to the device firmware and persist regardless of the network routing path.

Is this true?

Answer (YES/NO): NO